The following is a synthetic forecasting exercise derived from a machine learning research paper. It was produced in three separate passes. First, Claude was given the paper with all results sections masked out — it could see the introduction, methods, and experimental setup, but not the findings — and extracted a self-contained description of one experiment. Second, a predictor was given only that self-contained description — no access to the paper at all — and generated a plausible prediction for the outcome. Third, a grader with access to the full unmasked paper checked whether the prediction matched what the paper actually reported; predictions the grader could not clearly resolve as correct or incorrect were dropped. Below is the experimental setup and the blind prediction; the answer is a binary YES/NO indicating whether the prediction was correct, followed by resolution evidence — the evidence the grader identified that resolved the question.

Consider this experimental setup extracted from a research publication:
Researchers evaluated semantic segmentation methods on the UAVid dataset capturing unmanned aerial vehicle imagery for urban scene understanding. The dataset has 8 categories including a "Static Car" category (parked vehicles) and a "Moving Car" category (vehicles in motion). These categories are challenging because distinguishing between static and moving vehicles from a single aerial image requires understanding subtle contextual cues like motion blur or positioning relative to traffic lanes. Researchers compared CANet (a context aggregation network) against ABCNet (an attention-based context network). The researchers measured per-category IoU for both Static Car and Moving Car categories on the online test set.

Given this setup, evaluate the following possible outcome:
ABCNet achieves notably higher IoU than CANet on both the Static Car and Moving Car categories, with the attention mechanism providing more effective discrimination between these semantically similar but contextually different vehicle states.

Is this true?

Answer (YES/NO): NO